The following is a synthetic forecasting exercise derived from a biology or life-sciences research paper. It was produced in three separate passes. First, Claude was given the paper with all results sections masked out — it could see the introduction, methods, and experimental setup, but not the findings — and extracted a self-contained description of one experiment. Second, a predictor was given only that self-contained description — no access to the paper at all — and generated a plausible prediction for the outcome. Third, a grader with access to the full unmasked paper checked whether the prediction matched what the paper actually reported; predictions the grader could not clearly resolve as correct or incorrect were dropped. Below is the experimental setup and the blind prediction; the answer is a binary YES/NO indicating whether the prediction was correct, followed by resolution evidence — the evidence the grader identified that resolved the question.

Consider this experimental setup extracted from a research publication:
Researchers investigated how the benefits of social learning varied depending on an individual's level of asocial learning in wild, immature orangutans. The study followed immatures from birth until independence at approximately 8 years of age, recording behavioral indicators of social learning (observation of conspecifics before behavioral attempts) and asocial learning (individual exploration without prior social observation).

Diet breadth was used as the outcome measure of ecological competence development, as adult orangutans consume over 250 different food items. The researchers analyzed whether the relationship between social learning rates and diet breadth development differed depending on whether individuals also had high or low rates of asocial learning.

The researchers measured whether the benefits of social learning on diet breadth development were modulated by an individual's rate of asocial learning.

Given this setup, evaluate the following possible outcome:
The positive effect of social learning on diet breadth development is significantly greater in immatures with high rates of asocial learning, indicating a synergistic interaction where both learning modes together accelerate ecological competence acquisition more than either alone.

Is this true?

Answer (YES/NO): NO